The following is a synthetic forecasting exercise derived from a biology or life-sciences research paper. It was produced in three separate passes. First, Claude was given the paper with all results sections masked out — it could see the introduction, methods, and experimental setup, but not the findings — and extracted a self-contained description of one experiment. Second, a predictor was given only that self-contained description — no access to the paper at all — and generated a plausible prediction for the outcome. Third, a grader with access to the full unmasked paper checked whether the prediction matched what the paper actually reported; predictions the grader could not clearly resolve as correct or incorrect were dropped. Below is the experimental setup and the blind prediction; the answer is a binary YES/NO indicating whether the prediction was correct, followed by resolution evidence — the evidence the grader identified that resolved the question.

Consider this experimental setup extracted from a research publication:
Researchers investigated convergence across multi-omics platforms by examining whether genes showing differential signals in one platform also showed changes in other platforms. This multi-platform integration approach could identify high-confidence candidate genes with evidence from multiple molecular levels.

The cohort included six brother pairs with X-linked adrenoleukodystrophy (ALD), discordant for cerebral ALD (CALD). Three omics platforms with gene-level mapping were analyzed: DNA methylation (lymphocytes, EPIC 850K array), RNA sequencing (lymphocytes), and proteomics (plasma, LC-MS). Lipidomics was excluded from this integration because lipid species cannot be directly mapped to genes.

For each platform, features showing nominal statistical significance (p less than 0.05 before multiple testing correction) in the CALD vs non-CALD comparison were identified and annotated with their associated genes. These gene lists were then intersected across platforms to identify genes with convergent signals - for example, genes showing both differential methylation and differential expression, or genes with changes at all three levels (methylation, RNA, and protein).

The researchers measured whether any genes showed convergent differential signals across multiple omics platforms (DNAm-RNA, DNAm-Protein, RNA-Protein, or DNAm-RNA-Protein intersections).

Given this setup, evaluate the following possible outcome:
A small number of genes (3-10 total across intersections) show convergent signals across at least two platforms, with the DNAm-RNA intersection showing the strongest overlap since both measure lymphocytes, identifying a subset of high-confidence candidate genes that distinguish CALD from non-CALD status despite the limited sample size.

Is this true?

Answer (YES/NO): NO